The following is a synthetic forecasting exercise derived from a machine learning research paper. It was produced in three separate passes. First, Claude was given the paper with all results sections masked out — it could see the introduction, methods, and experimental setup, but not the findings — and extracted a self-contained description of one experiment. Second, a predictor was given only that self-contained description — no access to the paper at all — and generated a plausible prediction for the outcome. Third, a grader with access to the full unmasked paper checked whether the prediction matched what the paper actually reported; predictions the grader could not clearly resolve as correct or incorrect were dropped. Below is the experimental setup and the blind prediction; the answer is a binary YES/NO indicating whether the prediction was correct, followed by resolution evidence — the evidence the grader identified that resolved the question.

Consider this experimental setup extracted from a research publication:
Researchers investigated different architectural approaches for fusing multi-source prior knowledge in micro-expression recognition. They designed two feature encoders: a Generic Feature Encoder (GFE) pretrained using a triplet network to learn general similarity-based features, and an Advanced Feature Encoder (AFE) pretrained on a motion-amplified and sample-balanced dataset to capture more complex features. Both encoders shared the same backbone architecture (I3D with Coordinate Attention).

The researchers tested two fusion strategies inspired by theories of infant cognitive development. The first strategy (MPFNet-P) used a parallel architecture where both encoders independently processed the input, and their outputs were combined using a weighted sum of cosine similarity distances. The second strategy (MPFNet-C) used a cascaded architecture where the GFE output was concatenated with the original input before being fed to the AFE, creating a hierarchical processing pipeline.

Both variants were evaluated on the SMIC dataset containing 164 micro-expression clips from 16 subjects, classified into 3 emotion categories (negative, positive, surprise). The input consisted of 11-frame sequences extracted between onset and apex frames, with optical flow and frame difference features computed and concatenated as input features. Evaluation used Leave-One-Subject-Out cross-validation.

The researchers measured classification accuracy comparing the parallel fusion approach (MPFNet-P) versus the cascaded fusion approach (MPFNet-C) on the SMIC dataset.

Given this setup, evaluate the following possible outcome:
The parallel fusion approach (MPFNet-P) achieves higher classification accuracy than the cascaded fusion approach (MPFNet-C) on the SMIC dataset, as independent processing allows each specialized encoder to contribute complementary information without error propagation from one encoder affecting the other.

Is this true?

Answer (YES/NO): NO